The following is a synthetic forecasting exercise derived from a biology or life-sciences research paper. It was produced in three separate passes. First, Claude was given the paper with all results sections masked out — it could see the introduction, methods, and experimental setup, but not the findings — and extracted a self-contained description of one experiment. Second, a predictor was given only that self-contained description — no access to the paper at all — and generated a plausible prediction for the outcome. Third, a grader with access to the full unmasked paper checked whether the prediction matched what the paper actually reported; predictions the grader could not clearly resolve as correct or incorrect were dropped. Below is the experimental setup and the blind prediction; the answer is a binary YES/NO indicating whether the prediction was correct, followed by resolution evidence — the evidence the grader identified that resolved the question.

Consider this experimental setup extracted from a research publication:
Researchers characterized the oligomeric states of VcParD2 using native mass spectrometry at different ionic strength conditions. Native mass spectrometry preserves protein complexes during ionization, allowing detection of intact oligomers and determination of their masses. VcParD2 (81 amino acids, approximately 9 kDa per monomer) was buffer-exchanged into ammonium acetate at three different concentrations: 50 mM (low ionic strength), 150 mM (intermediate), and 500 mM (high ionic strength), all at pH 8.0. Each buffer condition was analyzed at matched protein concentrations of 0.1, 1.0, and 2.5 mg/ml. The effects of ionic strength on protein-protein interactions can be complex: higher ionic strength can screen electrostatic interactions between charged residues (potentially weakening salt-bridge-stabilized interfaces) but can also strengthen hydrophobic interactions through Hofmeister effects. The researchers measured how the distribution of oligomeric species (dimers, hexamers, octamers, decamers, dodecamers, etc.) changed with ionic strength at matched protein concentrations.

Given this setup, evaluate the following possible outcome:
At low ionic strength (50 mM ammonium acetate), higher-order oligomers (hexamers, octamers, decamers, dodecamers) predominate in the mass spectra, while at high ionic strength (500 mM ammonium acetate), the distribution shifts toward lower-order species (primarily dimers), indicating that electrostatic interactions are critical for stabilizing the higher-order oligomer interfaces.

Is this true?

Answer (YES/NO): NO